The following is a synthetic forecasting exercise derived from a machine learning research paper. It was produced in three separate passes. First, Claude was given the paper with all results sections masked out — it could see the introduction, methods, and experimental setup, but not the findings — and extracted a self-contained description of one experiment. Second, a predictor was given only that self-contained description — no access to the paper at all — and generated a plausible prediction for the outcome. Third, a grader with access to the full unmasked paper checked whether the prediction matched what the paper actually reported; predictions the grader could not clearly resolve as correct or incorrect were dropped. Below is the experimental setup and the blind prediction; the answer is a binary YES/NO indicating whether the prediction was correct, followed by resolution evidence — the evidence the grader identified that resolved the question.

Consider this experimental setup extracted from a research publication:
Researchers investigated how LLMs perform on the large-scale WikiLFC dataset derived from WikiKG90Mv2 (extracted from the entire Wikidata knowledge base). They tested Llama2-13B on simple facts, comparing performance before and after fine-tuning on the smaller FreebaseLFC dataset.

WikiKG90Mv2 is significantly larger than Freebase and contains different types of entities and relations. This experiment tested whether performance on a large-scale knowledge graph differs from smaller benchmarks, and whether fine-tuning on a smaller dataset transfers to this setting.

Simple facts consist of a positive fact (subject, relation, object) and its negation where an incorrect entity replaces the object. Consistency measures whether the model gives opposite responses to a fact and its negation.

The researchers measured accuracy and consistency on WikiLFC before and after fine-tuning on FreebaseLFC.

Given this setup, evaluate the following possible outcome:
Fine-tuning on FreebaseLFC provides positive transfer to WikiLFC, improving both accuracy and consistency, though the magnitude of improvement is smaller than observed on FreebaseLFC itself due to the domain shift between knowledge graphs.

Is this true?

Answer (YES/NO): NO